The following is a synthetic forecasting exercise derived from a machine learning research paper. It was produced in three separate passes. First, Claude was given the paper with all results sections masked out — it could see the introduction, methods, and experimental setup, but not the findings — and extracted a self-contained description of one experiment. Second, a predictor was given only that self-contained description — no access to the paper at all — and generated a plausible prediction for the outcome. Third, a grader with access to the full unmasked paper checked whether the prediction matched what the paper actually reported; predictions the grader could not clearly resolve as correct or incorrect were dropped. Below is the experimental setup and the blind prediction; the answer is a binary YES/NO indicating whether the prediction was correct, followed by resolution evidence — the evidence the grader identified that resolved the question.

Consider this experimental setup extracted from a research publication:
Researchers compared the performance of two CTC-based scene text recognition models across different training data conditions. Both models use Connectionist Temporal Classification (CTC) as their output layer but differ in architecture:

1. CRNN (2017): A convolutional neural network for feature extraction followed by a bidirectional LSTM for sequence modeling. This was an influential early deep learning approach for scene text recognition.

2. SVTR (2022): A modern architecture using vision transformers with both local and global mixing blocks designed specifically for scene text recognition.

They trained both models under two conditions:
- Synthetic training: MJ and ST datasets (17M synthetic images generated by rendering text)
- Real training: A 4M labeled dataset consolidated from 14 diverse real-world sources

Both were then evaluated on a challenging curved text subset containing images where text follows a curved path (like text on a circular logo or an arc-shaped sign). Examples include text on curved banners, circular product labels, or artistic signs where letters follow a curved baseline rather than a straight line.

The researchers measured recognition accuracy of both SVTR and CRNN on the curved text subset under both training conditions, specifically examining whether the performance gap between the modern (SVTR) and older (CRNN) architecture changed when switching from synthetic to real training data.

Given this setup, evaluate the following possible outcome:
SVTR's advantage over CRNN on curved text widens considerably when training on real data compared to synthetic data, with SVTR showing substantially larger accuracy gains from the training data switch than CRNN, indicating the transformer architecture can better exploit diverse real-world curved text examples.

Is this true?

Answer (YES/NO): NO